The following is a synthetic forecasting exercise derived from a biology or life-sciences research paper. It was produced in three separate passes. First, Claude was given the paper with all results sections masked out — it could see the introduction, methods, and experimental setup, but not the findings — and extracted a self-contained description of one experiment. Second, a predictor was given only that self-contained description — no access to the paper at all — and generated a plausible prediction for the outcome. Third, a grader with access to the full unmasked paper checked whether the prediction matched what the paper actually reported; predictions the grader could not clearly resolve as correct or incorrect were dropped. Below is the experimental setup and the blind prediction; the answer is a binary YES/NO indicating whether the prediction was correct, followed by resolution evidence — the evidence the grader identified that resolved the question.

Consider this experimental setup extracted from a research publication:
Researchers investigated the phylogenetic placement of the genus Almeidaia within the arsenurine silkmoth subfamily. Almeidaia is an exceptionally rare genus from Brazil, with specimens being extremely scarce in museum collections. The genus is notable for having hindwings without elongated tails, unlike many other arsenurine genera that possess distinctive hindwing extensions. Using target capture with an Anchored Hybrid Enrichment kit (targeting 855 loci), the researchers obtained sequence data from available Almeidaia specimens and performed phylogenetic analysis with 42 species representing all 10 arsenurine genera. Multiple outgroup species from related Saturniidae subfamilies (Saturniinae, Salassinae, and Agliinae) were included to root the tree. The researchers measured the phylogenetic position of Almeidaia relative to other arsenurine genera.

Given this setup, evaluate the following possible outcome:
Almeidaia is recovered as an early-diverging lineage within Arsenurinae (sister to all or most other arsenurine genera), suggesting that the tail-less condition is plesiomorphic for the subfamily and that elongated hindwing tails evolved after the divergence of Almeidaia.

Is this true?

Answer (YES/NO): YES